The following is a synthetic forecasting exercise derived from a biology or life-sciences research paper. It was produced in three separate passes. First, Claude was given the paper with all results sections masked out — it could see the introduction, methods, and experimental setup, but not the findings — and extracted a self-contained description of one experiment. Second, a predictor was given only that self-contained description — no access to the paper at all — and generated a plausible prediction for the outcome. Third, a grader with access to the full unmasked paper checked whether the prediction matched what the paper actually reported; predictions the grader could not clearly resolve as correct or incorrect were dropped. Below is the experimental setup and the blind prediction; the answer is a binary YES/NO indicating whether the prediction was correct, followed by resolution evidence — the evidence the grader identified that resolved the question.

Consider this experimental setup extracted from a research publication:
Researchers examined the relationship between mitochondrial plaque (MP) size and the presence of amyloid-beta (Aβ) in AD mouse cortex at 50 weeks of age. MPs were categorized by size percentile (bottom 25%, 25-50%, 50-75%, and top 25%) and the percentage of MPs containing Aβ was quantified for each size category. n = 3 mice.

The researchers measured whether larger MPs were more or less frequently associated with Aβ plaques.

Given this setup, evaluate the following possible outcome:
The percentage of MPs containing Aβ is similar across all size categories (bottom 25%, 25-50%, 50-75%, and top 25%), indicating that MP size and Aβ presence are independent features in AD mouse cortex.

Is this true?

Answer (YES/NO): NO